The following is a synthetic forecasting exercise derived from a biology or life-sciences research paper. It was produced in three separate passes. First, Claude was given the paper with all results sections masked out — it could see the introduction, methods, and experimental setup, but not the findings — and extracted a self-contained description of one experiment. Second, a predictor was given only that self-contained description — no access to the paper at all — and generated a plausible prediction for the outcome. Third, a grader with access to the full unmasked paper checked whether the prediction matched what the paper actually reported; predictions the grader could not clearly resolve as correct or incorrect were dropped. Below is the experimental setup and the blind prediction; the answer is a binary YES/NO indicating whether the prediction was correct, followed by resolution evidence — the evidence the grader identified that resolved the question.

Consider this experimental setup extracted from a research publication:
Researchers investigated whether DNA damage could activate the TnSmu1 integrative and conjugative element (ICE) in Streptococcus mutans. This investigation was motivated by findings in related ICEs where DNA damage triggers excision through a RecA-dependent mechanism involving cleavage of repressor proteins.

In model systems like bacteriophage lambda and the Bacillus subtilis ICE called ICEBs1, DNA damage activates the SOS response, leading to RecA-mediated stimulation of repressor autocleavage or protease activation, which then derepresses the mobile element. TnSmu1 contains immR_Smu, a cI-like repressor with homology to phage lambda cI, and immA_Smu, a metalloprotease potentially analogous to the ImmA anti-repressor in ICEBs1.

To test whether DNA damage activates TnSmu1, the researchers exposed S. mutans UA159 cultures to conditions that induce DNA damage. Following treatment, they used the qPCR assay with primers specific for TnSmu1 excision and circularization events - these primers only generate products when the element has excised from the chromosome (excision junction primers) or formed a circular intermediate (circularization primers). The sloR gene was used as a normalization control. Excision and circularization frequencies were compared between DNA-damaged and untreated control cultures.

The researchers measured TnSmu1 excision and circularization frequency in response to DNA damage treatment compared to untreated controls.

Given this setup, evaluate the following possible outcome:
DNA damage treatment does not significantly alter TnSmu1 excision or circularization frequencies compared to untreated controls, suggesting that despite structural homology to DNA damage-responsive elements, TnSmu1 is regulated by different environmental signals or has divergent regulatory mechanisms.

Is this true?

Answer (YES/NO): NO